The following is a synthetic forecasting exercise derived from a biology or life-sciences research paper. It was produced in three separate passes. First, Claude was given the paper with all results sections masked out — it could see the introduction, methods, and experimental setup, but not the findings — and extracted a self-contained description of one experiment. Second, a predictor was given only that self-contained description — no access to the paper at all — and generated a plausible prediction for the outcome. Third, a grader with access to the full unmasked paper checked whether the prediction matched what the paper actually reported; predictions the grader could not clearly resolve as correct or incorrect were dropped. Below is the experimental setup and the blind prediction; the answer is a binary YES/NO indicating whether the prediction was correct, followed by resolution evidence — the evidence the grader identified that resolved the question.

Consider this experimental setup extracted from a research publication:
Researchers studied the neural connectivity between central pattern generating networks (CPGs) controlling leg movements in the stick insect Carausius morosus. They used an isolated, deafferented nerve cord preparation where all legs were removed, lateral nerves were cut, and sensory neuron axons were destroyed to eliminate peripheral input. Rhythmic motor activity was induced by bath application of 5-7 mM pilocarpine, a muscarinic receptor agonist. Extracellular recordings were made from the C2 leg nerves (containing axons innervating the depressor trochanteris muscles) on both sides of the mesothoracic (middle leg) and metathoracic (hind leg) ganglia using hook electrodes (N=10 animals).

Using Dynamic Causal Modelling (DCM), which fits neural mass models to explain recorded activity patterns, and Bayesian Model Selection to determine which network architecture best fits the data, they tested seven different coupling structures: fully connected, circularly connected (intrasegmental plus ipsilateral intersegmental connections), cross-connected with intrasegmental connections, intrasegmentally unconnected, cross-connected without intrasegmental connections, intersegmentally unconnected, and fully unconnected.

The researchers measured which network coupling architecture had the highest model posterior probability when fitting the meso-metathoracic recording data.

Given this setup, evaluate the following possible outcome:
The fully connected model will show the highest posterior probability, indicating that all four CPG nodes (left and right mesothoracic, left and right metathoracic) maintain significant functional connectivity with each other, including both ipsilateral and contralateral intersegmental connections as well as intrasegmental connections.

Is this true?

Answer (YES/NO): NO